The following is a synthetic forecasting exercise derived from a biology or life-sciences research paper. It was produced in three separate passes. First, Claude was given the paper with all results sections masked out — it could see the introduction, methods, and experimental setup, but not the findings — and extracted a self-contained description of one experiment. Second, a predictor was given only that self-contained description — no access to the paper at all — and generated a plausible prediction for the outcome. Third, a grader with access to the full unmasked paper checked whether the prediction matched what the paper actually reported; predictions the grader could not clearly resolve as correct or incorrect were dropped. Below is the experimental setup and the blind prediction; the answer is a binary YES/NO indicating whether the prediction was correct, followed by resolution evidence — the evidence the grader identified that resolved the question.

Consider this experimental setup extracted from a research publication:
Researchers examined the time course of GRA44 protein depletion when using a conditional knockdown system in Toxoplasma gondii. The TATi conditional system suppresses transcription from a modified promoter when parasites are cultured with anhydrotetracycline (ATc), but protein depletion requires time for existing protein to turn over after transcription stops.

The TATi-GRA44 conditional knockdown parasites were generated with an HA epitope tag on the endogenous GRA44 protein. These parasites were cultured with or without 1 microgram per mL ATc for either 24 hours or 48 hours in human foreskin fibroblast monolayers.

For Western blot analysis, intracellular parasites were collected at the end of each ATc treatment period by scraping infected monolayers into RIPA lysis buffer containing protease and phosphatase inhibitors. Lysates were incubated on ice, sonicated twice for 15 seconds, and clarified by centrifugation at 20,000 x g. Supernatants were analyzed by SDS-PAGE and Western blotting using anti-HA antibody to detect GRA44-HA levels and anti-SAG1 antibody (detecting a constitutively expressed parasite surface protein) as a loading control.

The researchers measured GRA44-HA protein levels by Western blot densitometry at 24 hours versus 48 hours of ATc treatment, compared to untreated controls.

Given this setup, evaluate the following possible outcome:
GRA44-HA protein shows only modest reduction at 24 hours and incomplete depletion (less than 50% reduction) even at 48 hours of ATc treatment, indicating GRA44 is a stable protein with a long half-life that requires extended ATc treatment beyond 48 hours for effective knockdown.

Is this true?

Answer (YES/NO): NO